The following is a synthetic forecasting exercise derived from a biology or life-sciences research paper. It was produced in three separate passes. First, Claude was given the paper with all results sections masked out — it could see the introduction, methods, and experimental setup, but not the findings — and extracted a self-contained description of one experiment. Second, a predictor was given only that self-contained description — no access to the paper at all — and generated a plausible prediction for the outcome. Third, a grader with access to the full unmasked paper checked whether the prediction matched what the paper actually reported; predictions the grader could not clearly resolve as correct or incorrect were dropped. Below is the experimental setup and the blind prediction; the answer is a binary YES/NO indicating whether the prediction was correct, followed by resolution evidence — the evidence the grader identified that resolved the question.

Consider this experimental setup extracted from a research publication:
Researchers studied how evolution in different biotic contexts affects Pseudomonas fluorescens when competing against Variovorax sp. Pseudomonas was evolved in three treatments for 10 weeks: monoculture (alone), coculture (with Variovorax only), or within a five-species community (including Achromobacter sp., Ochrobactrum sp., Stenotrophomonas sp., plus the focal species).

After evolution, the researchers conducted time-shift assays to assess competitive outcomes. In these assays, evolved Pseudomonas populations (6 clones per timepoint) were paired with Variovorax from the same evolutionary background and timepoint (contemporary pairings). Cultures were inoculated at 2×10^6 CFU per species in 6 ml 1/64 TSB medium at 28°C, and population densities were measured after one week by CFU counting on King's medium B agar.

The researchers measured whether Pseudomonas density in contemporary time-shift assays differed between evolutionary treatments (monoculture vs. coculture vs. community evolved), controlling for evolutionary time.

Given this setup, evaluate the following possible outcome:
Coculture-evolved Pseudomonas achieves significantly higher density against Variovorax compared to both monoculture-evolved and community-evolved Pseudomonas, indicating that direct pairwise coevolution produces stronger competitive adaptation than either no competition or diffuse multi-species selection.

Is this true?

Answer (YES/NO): NO